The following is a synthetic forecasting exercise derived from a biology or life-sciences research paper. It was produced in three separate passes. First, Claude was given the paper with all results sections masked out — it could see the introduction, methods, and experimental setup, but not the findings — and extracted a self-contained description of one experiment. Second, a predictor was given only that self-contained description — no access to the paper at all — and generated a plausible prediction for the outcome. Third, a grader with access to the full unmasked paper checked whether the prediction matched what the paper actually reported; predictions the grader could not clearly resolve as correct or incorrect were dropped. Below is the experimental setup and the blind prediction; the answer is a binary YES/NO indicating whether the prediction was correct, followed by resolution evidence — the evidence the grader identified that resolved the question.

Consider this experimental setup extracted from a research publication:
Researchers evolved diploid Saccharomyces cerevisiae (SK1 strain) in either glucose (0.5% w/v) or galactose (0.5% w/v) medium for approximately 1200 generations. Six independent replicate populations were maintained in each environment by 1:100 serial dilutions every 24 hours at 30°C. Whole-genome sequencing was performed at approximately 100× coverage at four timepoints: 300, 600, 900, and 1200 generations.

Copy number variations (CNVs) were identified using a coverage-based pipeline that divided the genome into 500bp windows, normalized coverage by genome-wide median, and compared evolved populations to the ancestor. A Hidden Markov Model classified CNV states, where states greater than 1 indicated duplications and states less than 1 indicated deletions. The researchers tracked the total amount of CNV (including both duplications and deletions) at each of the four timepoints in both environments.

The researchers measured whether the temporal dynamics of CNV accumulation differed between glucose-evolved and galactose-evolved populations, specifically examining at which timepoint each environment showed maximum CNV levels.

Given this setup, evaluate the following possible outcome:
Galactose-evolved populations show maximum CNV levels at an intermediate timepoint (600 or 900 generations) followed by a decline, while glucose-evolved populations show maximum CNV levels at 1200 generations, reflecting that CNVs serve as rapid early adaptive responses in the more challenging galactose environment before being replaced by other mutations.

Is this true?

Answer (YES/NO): NO